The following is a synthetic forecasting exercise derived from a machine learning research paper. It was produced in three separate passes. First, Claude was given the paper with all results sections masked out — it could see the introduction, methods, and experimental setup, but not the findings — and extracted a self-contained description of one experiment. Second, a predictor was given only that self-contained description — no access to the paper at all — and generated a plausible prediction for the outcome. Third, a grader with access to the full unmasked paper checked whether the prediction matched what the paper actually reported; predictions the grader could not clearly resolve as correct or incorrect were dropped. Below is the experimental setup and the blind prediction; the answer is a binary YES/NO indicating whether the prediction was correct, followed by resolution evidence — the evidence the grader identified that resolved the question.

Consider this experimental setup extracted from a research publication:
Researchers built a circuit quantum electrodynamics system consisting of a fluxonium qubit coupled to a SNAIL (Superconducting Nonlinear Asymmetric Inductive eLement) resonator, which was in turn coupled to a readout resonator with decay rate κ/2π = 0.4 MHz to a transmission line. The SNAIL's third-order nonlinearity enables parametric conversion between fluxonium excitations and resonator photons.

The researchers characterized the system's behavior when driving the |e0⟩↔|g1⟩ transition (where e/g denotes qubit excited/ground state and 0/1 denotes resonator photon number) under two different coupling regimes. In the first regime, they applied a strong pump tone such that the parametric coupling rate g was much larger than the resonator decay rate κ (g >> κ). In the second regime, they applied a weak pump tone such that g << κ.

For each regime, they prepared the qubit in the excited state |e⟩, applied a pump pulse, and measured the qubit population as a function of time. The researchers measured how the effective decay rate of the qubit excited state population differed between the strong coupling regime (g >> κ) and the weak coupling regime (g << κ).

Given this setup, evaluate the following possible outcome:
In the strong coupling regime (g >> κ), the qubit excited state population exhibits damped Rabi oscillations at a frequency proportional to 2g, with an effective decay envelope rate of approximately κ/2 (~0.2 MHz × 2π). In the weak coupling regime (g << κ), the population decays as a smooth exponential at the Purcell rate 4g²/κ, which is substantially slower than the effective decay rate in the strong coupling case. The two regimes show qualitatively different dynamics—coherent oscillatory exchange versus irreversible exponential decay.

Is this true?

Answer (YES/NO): NO